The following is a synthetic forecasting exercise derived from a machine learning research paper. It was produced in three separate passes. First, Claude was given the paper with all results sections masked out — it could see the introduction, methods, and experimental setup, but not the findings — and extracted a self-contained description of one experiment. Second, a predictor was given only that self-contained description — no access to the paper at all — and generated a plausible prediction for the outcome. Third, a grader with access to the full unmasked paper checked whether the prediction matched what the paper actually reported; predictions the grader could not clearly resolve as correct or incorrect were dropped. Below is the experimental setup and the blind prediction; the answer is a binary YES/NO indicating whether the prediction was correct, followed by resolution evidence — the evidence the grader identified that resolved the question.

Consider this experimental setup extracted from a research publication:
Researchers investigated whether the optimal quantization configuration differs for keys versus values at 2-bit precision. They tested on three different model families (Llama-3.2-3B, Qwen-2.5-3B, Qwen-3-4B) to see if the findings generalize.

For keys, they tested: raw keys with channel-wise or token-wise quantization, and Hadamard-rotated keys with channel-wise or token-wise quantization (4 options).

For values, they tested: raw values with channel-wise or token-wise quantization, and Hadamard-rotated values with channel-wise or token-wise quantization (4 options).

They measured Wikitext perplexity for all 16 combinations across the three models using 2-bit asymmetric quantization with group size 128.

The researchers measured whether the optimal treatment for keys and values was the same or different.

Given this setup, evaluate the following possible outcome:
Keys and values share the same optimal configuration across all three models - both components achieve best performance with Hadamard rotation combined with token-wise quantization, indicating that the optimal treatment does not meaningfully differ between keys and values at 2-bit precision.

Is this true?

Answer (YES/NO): NO